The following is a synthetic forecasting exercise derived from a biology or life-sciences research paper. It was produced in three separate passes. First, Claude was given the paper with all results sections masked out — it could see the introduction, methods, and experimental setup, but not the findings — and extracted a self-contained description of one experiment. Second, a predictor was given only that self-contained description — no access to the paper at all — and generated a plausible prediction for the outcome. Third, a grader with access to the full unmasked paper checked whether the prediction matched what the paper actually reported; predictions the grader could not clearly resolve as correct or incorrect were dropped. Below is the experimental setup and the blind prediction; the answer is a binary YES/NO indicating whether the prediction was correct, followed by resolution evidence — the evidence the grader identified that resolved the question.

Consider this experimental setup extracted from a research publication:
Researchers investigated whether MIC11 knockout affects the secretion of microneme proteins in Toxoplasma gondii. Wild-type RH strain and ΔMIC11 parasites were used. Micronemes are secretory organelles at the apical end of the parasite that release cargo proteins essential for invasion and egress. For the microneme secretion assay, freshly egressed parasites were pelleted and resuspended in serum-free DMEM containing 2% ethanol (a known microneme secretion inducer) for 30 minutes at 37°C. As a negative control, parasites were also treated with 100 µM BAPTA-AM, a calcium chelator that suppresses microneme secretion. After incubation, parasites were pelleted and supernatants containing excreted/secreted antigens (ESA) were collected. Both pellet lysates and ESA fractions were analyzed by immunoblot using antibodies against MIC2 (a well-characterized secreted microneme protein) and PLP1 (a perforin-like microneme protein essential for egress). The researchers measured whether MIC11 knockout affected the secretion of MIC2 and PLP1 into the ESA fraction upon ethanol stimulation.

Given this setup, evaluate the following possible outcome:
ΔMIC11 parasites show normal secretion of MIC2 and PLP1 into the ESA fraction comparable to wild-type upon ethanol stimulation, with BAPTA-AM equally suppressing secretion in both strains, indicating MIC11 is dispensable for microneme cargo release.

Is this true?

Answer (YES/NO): YES